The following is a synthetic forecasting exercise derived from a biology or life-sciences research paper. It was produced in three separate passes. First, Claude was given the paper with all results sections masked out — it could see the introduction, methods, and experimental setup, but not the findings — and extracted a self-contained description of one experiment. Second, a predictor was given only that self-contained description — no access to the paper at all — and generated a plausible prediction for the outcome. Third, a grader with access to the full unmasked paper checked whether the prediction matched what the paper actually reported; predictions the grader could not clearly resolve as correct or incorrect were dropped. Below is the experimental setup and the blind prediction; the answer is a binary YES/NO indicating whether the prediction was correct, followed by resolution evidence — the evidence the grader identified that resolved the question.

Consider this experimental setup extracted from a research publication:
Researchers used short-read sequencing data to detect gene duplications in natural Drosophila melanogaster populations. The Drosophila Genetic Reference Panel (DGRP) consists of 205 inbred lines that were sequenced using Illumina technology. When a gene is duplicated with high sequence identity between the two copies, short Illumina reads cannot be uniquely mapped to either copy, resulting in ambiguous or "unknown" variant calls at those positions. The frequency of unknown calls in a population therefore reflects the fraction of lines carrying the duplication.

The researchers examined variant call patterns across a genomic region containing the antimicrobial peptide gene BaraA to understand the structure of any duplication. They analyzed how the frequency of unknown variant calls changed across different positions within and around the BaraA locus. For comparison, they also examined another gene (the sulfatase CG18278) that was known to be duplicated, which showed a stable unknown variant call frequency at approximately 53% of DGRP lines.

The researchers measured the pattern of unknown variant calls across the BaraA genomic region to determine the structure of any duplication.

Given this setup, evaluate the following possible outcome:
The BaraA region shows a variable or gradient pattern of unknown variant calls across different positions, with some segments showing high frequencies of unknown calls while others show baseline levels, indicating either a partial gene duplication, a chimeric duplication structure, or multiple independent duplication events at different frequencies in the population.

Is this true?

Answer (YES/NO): NO